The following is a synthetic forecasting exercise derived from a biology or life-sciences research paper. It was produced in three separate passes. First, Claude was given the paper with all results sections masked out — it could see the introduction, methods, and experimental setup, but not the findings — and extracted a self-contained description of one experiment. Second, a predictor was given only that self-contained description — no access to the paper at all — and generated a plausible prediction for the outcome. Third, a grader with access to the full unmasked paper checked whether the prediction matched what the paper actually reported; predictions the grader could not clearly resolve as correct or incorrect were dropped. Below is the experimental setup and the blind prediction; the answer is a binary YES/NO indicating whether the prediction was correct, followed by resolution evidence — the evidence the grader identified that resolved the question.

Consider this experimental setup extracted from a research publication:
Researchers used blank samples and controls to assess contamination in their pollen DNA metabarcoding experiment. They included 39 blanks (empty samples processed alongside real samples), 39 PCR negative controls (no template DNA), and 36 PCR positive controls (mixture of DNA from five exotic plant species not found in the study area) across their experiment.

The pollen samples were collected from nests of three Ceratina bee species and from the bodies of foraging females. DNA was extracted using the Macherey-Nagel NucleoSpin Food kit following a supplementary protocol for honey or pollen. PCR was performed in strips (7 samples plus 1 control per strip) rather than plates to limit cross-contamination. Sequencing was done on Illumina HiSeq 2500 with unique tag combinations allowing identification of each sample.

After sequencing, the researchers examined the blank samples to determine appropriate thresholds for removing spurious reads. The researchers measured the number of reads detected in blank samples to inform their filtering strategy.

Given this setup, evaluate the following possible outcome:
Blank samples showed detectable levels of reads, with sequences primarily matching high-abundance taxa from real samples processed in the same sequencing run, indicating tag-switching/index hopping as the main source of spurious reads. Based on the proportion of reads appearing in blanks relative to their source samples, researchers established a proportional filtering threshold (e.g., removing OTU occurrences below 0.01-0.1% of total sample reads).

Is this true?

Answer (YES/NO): NO